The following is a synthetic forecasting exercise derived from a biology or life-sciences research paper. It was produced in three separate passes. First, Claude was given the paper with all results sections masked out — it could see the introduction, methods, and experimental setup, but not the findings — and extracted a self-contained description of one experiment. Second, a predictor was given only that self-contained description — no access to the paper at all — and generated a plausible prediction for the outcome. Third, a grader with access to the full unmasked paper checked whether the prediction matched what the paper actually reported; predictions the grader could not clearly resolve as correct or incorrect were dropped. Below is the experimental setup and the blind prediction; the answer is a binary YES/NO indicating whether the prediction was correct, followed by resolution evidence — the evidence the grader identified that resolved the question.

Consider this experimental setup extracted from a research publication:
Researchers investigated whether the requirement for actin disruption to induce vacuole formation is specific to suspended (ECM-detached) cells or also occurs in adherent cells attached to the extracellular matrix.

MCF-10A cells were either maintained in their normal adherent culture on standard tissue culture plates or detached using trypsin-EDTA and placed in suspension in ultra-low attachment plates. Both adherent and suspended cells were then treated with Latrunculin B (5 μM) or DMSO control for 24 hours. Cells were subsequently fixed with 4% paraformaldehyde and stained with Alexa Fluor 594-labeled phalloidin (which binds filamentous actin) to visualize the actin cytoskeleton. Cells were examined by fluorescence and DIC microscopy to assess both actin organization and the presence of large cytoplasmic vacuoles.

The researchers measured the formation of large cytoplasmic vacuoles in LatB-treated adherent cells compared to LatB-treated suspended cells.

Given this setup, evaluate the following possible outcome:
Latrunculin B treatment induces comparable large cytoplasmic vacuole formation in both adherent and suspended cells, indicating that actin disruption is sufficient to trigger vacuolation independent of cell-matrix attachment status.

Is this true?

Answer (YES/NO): NO